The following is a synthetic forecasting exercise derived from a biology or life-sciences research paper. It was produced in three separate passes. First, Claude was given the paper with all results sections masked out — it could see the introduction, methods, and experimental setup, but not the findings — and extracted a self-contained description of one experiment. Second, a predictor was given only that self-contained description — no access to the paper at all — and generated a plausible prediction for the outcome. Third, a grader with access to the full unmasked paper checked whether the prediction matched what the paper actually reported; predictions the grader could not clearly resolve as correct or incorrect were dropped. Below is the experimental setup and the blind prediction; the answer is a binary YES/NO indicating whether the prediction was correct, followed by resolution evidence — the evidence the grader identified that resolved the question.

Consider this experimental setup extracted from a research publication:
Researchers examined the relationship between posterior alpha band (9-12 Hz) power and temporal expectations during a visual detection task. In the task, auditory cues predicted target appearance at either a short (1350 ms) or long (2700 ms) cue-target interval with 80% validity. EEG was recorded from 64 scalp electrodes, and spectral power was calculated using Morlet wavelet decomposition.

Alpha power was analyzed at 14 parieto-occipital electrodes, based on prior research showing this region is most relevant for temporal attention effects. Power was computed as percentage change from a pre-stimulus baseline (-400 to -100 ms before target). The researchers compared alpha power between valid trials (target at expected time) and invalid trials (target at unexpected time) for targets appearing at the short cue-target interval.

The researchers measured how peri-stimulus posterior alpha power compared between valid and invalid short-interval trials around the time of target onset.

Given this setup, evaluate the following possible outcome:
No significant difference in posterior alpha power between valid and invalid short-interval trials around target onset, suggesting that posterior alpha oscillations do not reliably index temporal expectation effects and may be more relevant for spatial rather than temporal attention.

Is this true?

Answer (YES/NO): NO